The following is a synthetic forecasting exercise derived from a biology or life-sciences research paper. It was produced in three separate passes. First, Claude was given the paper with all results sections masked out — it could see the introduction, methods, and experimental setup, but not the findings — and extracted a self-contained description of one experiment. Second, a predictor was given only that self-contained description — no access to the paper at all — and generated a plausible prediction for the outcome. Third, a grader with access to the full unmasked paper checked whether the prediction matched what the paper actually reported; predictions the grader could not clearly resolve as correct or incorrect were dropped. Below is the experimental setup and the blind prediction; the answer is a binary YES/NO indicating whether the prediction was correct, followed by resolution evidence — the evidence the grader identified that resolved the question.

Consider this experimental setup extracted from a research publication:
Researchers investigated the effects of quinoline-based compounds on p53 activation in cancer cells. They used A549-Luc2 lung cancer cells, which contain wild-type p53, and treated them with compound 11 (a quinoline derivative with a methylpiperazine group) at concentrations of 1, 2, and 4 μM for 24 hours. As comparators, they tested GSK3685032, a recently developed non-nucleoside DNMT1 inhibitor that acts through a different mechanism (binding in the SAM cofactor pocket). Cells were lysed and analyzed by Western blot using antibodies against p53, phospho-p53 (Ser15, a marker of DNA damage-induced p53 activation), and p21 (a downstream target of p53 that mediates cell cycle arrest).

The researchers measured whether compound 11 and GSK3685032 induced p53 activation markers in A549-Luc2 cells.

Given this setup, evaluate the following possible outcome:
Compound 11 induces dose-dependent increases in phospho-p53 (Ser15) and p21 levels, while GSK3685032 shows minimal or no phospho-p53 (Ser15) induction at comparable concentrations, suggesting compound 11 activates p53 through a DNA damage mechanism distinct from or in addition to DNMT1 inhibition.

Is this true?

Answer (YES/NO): NO